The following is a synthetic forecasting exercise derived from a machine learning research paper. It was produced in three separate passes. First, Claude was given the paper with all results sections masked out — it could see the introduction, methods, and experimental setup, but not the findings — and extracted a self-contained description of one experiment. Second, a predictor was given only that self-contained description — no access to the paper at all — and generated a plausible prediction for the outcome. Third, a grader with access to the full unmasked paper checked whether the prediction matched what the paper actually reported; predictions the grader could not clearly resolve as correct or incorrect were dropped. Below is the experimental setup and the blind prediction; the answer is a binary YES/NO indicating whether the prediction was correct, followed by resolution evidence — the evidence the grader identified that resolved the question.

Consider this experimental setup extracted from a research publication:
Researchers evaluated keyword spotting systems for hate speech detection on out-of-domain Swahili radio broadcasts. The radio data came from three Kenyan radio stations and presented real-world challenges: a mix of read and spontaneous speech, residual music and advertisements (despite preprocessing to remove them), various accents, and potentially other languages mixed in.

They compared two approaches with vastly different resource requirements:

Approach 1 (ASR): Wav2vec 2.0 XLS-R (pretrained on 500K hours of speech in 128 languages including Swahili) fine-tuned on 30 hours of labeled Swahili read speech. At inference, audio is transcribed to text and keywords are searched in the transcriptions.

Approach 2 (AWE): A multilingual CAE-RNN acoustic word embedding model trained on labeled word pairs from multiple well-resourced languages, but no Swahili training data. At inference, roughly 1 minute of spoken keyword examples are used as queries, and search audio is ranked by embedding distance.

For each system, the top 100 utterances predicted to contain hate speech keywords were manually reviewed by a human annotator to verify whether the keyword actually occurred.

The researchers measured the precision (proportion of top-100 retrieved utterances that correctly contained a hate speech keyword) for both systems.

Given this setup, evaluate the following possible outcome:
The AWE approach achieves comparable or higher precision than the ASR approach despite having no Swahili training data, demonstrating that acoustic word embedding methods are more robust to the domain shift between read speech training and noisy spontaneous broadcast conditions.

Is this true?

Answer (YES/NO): YES